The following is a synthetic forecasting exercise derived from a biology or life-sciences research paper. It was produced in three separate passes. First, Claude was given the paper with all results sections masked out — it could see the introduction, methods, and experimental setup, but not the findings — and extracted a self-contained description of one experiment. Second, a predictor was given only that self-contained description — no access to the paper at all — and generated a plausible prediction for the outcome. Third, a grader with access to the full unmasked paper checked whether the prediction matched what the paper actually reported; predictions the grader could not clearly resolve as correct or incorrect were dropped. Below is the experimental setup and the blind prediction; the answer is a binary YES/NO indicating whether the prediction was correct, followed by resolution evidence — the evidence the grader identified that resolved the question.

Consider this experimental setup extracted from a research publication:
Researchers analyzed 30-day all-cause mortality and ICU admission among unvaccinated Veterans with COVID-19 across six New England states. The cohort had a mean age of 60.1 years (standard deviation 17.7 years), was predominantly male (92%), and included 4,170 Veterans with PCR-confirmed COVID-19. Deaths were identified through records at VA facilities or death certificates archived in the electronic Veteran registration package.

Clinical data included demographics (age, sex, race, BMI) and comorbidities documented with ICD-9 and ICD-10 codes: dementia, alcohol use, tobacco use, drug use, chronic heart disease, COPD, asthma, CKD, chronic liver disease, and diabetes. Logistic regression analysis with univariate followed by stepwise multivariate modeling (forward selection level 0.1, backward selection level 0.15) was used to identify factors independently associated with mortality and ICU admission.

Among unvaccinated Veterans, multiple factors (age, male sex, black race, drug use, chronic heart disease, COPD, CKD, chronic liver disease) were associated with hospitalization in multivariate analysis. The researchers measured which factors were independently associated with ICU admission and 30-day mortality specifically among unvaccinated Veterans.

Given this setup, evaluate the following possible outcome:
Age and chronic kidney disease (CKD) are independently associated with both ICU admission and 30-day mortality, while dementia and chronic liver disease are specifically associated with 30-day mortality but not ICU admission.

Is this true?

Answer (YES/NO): NO